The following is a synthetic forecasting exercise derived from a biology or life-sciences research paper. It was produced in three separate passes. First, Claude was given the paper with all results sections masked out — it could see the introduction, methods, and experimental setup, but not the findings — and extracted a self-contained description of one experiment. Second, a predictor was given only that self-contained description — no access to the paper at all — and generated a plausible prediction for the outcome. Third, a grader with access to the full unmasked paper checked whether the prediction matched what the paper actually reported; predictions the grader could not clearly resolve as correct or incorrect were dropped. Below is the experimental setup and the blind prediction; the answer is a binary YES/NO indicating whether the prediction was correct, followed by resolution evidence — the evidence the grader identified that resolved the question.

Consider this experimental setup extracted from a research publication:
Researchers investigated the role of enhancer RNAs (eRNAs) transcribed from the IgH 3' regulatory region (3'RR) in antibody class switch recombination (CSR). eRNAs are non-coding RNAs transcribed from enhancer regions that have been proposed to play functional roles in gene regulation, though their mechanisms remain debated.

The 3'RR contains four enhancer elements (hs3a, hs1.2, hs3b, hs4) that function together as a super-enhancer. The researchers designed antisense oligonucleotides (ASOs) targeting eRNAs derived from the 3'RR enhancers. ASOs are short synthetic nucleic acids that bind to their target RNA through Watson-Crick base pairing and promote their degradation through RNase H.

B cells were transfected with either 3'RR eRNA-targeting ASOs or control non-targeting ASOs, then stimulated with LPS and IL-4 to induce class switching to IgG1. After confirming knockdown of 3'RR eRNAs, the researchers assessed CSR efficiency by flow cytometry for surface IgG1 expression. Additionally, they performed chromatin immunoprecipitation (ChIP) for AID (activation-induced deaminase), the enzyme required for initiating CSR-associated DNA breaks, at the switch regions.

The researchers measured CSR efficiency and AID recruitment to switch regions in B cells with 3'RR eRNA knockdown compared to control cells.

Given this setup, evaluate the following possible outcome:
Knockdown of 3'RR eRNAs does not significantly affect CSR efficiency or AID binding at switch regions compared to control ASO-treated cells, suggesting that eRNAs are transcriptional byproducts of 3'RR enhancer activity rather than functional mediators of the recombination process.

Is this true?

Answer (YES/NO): NO